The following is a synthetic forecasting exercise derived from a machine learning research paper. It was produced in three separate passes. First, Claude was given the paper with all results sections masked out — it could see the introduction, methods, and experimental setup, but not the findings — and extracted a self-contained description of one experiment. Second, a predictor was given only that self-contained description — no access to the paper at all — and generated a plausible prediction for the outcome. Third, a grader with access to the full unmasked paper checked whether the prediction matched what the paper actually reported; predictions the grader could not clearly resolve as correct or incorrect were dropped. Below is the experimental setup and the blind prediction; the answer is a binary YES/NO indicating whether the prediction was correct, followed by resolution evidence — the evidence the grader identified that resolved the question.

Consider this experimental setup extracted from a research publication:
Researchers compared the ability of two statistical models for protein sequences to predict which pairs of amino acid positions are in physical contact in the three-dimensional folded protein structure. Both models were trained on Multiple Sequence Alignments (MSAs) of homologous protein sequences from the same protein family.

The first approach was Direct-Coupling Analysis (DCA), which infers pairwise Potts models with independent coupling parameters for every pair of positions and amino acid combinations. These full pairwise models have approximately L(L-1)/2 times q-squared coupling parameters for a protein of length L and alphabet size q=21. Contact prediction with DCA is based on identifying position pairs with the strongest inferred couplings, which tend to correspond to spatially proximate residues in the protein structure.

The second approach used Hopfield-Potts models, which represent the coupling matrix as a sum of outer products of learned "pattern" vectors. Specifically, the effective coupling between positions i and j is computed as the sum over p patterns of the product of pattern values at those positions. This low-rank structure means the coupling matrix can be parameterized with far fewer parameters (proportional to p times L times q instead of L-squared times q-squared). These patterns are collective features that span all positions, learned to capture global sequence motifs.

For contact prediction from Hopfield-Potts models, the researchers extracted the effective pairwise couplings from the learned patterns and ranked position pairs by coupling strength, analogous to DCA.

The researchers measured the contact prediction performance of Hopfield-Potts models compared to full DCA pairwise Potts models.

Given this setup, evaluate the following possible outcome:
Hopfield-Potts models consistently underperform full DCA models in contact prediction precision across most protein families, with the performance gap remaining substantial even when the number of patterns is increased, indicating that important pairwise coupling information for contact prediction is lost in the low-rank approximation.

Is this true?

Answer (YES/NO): YES